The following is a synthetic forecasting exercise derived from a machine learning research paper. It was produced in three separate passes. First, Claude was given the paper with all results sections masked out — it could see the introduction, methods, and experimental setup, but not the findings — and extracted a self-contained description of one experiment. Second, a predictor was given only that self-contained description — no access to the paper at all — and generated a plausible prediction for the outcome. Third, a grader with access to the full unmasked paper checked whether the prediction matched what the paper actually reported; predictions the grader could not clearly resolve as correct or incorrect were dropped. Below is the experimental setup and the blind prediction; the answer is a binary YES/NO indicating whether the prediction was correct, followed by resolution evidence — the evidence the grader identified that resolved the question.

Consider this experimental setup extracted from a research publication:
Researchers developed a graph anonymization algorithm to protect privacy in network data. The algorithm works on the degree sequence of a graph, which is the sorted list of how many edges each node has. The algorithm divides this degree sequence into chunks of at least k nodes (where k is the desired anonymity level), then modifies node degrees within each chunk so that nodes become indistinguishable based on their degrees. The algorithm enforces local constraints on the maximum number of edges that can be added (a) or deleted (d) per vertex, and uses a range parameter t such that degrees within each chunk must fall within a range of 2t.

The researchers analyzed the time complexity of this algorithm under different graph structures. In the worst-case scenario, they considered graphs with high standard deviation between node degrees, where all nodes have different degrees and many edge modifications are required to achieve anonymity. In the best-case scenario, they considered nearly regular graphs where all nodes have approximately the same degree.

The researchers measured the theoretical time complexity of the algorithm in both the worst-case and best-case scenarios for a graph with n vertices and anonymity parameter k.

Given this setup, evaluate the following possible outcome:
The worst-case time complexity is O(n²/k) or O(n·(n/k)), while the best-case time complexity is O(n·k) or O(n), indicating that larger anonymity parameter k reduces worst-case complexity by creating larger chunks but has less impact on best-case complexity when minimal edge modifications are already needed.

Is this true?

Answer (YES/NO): NO